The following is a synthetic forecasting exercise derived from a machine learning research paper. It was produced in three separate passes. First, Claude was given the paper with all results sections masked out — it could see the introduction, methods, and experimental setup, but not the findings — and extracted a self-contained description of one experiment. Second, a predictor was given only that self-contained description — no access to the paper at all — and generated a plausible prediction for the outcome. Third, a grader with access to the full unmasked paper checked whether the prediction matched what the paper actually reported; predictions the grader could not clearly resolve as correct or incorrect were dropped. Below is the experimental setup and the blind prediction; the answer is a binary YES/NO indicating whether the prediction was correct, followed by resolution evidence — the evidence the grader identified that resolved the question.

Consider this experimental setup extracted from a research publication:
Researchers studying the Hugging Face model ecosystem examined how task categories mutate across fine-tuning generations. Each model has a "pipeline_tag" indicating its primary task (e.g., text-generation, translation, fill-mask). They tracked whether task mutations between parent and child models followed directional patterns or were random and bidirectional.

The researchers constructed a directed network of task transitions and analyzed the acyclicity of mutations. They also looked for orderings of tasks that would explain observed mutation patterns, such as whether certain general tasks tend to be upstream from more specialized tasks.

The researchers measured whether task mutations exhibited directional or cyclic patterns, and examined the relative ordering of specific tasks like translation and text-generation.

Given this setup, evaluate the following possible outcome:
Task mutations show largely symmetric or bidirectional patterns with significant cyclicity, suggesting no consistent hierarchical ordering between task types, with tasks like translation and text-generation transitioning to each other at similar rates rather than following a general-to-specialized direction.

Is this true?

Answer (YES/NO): NO